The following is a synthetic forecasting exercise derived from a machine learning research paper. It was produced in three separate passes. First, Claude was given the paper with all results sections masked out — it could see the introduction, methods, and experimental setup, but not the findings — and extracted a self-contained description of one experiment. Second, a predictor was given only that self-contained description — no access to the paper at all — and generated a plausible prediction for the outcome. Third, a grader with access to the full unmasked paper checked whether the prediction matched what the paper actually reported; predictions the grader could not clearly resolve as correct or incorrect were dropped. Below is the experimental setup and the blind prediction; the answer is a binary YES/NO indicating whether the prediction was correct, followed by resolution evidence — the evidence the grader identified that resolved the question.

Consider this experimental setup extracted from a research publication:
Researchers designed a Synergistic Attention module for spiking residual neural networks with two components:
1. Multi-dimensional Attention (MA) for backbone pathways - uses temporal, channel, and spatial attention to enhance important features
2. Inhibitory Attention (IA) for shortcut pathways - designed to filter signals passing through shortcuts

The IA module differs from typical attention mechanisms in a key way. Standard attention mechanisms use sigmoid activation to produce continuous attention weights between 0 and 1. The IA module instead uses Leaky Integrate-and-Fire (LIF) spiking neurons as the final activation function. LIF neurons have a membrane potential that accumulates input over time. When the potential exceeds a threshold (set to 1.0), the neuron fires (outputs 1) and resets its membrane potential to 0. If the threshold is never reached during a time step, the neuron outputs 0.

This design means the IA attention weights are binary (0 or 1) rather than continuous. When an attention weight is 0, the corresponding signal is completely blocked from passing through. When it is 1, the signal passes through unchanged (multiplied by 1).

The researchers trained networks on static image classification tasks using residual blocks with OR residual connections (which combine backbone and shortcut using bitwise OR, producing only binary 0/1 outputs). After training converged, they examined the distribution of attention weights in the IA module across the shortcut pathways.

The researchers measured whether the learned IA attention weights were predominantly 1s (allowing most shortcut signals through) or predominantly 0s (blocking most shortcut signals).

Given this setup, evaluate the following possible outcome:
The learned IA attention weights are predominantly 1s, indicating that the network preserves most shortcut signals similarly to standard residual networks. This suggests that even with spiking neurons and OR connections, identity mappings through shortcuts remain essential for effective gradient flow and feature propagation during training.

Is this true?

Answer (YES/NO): NO